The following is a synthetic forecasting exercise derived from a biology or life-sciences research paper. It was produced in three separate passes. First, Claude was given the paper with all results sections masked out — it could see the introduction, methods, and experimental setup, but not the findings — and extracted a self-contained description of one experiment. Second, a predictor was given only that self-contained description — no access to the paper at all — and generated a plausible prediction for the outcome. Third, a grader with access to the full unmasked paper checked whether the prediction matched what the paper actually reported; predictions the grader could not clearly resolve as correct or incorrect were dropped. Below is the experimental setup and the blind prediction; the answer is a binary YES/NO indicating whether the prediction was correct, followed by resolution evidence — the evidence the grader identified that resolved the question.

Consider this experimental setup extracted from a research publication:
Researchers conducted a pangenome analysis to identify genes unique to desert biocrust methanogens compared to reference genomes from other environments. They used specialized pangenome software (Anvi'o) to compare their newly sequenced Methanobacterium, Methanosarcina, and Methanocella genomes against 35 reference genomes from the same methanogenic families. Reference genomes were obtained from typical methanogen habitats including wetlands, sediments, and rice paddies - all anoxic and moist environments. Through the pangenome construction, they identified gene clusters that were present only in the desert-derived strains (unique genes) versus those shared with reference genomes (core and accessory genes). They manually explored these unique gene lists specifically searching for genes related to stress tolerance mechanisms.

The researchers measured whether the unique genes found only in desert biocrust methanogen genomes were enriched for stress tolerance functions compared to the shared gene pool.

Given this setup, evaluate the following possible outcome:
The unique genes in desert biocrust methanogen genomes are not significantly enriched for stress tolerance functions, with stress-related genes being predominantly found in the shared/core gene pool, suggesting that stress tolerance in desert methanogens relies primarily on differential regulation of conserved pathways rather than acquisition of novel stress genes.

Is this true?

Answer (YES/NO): YES